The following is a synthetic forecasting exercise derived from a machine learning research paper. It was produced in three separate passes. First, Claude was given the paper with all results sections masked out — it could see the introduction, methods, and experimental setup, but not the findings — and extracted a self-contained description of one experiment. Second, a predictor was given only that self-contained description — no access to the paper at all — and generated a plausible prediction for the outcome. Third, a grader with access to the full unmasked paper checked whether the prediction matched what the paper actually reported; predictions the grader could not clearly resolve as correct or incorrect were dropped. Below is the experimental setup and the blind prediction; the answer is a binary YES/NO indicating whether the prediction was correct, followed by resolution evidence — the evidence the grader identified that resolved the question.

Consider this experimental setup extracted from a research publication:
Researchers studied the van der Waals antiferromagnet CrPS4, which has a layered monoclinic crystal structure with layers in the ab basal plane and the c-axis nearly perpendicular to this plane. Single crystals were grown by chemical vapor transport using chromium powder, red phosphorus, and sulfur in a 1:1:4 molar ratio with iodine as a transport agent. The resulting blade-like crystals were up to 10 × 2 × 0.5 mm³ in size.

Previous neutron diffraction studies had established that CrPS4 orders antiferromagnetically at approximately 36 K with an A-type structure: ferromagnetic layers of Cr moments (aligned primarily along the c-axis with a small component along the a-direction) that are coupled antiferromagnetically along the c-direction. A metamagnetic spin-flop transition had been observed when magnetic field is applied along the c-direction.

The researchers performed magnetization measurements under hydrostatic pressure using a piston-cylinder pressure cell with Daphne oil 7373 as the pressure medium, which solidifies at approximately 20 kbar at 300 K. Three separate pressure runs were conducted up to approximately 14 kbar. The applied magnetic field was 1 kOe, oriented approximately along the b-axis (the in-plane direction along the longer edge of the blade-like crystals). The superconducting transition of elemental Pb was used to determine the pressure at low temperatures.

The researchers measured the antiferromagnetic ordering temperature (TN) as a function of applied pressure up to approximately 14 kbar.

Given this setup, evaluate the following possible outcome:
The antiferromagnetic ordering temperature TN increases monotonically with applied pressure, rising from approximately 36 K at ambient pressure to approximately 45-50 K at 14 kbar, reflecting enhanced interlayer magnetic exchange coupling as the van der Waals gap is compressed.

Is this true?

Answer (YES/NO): NO